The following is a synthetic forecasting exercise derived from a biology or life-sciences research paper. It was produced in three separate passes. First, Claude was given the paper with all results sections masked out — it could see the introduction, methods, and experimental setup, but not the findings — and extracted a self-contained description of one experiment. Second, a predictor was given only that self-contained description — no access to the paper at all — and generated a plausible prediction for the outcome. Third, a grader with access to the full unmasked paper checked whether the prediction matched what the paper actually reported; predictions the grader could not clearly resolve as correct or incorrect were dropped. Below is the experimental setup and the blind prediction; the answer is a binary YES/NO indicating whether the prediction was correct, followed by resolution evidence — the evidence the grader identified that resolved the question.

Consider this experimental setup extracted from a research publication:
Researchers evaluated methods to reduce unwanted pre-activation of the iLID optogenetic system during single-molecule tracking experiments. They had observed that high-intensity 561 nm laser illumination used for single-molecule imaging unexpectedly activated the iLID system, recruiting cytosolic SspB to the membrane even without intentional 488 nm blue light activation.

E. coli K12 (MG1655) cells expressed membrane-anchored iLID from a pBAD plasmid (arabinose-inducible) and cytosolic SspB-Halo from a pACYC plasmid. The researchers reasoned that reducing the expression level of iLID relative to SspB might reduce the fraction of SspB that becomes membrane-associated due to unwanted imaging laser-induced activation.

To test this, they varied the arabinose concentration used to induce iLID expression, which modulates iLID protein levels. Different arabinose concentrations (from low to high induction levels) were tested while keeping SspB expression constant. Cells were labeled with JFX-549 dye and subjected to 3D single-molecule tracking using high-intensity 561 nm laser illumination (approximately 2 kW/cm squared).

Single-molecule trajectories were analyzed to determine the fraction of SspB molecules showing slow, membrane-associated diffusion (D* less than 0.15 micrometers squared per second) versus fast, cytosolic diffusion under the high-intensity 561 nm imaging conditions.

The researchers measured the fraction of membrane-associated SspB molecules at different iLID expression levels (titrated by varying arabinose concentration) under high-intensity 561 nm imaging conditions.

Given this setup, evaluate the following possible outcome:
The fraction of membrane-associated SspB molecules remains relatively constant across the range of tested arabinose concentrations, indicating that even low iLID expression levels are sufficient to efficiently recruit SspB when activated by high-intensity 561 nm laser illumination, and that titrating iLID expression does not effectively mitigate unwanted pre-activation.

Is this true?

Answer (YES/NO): NO